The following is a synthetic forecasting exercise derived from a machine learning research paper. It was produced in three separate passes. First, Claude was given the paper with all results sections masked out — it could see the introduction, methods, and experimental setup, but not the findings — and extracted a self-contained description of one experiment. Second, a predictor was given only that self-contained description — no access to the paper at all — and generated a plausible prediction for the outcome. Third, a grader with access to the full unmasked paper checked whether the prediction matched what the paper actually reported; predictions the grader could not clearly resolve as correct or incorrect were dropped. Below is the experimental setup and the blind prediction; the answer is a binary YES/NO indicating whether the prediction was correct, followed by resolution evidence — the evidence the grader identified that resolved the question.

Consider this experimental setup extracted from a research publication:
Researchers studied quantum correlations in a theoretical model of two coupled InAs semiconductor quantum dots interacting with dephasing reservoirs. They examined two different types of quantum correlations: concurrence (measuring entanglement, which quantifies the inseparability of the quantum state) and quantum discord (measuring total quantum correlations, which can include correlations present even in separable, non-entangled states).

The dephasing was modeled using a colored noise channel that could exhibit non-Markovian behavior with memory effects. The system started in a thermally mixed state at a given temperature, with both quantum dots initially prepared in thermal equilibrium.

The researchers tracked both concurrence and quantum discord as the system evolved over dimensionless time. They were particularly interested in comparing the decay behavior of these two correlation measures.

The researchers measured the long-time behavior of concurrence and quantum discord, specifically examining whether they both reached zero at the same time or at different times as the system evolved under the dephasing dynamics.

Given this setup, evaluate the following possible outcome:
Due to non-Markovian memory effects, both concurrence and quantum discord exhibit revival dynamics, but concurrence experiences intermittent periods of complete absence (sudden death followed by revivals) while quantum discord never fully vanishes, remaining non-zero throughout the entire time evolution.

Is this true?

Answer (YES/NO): NO